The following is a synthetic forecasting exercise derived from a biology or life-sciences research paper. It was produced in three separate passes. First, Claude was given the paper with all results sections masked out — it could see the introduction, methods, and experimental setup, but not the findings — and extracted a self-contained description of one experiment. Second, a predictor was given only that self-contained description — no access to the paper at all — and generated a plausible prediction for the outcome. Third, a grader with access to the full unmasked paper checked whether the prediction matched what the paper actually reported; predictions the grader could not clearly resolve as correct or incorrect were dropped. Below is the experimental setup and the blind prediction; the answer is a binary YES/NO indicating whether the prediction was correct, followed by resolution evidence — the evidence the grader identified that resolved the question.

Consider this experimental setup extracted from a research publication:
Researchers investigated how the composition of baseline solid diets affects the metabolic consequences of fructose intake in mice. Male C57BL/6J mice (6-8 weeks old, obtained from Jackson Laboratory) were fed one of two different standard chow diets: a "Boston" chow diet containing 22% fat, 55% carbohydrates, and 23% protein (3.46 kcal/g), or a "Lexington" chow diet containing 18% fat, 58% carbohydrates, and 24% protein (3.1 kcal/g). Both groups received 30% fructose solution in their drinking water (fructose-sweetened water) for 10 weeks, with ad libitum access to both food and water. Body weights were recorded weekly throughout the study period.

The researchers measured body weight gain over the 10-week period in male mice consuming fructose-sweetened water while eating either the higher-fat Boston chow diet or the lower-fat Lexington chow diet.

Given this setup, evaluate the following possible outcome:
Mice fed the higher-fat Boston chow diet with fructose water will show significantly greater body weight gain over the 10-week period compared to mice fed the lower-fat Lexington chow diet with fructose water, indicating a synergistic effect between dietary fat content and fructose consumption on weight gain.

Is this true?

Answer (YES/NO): YES